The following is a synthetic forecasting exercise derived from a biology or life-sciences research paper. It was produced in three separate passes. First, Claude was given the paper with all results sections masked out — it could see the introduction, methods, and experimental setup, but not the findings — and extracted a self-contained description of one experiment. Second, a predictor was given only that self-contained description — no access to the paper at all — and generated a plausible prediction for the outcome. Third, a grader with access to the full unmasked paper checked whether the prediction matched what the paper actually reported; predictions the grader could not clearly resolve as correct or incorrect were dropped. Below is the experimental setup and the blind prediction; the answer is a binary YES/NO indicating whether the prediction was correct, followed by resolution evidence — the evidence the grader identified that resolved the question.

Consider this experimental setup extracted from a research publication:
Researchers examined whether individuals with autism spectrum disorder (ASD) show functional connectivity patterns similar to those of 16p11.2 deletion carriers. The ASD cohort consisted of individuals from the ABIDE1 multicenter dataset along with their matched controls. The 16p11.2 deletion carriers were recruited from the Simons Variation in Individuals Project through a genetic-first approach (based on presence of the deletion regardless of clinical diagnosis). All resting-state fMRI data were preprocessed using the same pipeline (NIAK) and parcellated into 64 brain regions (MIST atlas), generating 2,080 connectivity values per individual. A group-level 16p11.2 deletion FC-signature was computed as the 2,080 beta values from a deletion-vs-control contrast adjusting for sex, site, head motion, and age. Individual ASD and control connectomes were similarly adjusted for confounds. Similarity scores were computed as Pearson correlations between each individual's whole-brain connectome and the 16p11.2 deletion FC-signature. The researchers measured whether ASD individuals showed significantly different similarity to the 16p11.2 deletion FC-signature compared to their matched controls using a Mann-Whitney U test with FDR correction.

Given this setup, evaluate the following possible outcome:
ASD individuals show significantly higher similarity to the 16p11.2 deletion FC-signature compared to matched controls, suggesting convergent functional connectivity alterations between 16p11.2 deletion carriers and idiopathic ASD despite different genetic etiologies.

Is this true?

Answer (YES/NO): YES